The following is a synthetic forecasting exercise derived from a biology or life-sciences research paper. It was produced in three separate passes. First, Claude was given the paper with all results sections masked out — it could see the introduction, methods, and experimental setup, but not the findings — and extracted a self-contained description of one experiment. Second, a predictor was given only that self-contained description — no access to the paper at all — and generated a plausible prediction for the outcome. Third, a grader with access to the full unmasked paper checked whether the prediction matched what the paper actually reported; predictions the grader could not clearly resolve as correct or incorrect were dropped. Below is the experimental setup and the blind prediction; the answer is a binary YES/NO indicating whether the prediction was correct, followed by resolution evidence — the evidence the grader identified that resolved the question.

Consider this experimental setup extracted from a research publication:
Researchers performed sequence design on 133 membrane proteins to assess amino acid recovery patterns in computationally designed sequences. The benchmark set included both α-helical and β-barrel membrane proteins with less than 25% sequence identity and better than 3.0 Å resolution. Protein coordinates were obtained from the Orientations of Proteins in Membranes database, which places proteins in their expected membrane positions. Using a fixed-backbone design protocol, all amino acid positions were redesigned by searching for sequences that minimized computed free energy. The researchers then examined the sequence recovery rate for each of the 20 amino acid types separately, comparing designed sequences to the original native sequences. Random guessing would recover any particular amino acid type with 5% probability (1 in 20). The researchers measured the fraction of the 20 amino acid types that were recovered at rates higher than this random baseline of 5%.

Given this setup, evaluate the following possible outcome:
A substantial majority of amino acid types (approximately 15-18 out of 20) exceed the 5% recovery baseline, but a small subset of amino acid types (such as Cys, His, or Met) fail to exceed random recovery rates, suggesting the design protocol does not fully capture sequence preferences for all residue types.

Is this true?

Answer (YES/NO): NO